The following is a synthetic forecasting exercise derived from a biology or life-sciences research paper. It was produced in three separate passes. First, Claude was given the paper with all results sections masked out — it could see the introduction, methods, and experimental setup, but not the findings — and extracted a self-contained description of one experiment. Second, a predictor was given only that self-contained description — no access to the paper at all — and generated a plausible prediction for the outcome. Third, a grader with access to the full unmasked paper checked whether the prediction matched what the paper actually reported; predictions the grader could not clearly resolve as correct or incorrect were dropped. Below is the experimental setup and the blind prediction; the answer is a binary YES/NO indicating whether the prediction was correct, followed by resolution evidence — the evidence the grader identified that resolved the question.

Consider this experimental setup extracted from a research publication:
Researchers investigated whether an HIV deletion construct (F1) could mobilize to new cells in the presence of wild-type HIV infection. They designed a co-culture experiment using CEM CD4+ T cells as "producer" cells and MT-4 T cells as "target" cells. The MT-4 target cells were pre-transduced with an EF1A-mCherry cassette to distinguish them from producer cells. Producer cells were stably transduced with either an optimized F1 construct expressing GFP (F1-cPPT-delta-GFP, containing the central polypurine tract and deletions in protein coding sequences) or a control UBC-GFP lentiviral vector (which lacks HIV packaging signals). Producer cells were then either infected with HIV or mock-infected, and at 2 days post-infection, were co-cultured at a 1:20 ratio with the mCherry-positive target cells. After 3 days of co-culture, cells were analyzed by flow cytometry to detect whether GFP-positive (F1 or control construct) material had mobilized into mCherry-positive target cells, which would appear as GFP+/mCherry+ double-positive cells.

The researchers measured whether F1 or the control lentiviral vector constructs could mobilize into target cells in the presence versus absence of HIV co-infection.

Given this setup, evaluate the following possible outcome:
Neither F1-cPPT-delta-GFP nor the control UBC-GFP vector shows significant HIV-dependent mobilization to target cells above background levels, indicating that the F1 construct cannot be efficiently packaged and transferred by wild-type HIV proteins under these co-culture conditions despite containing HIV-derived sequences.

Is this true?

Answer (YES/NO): NO